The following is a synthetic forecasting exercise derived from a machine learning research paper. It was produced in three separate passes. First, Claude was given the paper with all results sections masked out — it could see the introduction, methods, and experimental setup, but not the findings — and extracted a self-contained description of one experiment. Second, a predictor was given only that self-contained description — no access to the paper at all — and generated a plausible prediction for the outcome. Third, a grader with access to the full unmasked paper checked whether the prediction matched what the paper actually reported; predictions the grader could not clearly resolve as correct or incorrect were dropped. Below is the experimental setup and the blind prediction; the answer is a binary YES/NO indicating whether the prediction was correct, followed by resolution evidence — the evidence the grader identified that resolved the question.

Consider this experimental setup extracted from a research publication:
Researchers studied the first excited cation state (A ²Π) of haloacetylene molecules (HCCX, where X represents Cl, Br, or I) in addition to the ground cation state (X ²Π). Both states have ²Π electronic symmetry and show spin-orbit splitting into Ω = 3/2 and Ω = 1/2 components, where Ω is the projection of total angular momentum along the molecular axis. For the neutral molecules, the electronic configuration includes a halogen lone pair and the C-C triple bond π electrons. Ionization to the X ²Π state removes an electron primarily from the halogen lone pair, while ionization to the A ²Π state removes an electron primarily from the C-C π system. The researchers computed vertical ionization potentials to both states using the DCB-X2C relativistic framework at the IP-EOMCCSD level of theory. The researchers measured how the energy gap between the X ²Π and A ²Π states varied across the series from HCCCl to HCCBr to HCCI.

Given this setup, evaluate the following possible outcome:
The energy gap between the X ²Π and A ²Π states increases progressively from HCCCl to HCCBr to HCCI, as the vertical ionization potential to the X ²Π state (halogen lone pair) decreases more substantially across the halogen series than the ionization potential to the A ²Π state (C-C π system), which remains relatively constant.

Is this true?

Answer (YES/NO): NO